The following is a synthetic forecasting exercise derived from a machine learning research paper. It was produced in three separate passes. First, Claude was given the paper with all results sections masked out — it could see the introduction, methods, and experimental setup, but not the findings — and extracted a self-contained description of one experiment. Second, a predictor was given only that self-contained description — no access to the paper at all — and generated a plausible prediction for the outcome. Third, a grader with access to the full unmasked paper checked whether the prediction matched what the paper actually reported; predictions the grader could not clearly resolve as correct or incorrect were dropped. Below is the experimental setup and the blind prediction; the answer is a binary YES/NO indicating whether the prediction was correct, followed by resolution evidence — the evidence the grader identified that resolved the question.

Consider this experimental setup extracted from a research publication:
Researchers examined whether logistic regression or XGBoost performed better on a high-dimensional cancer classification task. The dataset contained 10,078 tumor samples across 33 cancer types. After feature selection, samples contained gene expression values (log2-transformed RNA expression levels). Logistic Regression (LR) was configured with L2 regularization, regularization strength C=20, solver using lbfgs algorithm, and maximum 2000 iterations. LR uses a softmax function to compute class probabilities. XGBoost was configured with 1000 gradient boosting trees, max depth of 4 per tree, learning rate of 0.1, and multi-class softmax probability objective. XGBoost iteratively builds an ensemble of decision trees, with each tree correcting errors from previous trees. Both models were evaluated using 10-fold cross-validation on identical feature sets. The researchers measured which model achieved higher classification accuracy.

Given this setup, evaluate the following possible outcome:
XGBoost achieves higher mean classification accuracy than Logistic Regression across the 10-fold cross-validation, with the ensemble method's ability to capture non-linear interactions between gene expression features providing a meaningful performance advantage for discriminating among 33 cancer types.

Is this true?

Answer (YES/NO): NO